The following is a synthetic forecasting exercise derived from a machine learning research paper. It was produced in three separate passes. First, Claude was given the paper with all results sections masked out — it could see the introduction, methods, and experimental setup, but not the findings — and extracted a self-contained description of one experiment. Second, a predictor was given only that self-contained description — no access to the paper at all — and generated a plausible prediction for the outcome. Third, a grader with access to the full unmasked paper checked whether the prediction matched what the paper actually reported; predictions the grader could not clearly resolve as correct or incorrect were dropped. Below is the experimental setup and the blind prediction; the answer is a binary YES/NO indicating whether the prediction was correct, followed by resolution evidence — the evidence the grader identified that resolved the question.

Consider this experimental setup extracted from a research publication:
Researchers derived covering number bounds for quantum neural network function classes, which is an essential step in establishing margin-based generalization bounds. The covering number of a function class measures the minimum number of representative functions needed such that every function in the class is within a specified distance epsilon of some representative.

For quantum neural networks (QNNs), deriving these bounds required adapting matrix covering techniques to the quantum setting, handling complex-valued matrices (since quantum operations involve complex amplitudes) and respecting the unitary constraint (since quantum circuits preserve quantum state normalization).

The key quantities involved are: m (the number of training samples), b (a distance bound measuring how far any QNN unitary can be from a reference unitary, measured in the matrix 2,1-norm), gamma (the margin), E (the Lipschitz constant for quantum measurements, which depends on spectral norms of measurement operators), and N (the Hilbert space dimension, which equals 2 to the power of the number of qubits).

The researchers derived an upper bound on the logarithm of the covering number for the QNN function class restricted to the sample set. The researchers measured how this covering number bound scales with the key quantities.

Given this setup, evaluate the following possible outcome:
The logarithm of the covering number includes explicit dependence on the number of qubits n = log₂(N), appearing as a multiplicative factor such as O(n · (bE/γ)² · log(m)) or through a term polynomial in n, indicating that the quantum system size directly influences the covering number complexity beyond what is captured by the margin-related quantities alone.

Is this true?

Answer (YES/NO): NO